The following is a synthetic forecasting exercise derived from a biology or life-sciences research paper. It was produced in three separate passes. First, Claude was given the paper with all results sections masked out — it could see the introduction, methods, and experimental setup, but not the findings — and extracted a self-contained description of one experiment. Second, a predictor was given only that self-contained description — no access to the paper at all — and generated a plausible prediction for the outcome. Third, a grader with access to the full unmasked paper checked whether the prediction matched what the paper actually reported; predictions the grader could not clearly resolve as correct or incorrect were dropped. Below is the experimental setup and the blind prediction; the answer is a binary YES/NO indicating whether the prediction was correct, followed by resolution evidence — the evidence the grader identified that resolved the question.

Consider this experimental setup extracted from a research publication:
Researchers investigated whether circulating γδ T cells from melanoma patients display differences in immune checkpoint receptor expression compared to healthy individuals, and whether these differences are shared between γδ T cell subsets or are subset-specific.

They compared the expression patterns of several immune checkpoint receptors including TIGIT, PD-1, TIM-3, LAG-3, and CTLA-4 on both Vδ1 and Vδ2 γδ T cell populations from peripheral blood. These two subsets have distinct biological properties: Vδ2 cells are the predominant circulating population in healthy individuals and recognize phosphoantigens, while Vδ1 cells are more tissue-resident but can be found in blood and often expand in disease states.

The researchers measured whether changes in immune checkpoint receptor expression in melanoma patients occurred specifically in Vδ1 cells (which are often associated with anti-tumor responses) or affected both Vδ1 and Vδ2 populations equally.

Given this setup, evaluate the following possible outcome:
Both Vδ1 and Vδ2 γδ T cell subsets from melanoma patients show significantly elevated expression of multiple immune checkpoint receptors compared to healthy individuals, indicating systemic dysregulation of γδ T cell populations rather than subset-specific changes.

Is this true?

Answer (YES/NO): NO